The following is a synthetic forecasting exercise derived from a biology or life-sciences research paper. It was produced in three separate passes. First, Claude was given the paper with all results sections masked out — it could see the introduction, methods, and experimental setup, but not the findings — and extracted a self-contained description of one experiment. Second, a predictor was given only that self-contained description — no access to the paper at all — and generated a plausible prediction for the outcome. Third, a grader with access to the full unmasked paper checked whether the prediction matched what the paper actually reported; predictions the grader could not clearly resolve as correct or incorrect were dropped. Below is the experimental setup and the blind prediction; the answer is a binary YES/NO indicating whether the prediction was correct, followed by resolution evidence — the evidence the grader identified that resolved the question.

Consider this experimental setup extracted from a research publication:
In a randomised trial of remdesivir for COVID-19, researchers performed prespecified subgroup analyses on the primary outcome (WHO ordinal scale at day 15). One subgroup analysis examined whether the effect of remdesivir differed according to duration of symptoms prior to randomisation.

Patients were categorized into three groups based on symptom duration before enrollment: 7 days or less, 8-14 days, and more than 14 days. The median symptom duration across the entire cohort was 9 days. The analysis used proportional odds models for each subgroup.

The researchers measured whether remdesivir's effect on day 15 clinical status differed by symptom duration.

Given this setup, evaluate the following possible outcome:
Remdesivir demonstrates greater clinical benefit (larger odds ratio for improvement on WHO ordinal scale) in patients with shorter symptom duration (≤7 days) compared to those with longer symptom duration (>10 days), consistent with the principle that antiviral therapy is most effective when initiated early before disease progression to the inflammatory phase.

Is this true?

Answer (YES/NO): NO